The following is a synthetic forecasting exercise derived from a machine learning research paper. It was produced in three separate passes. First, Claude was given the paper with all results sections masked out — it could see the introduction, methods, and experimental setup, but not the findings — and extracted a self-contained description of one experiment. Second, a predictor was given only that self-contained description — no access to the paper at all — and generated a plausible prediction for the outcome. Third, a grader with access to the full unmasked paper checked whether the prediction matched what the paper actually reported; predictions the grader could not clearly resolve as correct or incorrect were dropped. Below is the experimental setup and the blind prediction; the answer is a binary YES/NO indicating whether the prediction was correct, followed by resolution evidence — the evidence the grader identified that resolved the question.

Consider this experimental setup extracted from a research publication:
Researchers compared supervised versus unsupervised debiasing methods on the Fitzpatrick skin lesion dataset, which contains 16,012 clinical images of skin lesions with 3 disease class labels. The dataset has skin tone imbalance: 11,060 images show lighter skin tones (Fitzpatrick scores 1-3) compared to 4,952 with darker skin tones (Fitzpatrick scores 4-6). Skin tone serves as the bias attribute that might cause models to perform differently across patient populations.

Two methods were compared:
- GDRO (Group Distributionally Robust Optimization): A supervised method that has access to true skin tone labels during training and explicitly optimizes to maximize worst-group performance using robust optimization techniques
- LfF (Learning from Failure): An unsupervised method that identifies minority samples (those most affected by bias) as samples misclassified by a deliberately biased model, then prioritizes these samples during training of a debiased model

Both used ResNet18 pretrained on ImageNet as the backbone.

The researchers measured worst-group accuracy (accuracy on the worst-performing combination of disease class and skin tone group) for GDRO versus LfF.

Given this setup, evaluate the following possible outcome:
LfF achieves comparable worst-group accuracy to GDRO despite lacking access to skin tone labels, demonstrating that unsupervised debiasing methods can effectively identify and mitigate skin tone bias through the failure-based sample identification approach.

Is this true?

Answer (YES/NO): NO